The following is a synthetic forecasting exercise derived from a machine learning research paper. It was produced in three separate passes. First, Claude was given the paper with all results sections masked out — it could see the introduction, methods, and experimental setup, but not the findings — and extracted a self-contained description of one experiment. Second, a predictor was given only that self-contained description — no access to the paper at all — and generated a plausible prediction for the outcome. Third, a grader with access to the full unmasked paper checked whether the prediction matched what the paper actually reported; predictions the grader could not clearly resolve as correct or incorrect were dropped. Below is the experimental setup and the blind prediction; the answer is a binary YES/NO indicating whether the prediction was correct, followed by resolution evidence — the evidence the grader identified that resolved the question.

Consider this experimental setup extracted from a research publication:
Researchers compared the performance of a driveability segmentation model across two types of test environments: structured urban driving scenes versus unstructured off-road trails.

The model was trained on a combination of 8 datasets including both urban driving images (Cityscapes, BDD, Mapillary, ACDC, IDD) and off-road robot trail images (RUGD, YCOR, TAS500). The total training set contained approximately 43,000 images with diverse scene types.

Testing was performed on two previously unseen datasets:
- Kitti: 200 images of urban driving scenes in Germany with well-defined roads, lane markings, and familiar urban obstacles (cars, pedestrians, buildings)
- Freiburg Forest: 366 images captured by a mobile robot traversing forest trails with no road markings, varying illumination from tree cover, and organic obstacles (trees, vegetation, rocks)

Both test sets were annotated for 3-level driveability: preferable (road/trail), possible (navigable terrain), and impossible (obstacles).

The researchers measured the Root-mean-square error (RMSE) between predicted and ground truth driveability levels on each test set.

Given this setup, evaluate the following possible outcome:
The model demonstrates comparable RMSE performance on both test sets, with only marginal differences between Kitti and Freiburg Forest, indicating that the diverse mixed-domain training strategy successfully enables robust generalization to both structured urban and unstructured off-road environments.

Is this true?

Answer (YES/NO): NO